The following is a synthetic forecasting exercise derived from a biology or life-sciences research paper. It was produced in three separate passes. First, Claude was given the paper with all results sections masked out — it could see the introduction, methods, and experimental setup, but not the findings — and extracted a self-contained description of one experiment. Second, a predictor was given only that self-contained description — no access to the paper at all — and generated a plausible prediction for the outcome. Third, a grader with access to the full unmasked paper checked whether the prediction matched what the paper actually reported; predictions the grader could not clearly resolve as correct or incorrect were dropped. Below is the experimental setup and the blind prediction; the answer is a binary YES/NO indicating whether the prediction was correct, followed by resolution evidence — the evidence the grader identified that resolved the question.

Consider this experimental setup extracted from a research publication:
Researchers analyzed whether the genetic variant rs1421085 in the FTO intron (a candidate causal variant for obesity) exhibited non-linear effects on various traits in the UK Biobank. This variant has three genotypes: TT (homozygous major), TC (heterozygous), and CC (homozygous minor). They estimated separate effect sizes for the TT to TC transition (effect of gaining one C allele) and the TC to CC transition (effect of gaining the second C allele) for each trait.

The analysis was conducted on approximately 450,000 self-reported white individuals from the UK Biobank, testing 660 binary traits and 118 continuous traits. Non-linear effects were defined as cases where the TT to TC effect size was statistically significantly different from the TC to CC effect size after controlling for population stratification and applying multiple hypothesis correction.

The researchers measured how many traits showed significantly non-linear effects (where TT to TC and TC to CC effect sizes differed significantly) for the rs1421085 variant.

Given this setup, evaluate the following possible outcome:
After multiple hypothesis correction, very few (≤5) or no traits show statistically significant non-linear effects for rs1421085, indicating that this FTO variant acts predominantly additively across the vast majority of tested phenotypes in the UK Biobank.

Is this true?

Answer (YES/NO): NO